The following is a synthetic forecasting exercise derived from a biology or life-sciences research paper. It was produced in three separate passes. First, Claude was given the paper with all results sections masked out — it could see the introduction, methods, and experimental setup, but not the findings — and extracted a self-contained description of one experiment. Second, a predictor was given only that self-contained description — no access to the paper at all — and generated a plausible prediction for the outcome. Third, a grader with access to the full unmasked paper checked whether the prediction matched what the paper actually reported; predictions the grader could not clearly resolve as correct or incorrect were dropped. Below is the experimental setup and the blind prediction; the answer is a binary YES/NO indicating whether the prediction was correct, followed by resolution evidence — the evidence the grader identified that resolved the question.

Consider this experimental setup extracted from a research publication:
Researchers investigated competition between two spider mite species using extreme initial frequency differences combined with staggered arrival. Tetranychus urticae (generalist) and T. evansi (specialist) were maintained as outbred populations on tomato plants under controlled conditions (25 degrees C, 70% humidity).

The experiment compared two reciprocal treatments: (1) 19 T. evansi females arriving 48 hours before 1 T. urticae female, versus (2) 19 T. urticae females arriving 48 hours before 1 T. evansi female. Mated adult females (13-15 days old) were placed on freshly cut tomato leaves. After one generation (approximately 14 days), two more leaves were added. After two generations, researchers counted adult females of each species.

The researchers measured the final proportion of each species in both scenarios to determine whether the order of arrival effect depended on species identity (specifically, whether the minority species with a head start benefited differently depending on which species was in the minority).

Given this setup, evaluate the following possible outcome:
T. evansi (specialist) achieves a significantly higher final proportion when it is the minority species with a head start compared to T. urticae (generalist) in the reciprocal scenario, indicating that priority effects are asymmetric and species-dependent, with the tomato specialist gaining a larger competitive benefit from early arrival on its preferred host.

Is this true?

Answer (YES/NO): NO